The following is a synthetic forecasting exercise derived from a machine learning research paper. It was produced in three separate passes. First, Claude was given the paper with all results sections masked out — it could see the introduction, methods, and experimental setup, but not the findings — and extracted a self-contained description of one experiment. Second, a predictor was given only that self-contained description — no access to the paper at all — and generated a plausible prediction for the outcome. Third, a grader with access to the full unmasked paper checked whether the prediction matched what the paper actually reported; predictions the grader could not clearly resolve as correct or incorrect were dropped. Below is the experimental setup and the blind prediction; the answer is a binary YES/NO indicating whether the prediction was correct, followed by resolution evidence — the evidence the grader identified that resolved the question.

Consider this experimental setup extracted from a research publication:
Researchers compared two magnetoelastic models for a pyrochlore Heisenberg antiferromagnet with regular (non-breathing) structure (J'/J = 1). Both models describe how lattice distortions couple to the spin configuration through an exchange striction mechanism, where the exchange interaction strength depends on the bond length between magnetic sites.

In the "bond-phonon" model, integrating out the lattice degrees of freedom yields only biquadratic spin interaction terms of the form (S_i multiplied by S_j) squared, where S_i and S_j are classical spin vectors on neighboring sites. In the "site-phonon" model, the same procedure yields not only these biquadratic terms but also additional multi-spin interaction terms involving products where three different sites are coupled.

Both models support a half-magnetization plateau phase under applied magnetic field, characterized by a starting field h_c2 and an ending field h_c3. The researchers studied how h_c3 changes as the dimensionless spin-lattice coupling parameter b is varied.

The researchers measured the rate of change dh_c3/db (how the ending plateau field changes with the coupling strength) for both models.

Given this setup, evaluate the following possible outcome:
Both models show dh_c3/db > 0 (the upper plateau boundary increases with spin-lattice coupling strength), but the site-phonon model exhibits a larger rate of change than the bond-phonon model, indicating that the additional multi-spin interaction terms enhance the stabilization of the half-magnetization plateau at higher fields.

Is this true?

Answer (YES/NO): NO